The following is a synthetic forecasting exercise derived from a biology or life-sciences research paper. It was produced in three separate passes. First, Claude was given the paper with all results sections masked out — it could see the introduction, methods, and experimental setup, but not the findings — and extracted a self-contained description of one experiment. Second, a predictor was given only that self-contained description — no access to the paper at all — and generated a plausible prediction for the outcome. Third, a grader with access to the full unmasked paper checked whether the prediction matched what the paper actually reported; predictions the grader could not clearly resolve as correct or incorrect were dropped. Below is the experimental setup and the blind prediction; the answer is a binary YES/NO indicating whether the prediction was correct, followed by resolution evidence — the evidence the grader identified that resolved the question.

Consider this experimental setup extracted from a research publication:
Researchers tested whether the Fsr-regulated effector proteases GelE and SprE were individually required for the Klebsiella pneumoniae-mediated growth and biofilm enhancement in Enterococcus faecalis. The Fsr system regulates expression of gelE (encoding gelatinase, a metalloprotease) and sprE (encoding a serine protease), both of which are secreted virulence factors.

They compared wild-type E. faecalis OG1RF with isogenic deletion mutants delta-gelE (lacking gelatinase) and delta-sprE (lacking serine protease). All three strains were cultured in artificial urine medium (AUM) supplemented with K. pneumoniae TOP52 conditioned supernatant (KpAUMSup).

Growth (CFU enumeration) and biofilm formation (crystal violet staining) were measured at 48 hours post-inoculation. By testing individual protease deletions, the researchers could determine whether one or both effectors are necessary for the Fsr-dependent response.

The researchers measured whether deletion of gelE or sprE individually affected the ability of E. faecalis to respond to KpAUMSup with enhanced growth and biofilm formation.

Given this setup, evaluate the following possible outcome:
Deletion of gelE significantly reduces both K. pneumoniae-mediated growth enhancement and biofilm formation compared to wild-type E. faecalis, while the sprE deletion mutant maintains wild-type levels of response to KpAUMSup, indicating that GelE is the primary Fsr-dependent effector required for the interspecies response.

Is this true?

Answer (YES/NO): NO